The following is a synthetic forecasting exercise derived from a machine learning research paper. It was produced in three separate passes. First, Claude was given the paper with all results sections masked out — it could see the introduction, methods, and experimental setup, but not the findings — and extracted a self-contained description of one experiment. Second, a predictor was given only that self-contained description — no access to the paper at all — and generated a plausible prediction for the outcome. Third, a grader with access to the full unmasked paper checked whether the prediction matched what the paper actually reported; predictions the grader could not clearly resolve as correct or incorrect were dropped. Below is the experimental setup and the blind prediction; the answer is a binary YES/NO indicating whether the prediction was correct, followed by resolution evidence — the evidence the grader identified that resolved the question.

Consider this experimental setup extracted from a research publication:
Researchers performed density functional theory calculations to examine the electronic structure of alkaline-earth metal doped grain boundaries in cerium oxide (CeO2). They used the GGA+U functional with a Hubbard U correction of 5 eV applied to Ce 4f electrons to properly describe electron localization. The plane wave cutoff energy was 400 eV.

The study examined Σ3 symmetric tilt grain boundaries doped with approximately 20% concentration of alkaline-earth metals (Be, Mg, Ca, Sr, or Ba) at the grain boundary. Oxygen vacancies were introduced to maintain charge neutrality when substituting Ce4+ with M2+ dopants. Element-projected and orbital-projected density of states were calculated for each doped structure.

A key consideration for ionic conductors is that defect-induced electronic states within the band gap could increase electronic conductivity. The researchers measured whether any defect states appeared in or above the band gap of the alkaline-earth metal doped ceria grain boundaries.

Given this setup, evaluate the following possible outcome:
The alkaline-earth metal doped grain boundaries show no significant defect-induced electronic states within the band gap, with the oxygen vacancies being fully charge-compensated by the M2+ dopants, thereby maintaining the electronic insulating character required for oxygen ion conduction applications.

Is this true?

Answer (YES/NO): YES